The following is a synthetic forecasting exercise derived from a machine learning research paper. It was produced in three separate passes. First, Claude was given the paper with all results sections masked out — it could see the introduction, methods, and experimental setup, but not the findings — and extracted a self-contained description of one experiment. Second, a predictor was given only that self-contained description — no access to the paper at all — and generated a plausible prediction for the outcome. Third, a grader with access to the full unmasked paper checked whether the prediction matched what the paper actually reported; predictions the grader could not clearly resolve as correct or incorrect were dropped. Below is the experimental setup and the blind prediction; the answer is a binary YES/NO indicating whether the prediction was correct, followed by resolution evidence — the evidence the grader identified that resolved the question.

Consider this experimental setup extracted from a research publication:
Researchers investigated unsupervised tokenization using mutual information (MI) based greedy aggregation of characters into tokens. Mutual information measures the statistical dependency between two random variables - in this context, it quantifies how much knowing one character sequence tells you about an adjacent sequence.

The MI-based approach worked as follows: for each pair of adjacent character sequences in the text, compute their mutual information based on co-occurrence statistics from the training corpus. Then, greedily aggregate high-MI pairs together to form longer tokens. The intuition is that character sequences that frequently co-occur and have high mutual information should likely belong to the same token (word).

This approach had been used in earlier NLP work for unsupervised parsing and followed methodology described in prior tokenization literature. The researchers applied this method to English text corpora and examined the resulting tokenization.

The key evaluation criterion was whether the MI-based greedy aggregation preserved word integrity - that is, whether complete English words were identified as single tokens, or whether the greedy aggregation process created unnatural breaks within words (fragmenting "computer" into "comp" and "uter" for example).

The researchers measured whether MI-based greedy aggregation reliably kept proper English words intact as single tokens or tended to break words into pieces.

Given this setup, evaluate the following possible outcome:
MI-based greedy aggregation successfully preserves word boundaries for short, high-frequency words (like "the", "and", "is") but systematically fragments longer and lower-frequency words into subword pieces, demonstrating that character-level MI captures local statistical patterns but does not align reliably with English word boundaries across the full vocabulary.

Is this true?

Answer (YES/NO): NO